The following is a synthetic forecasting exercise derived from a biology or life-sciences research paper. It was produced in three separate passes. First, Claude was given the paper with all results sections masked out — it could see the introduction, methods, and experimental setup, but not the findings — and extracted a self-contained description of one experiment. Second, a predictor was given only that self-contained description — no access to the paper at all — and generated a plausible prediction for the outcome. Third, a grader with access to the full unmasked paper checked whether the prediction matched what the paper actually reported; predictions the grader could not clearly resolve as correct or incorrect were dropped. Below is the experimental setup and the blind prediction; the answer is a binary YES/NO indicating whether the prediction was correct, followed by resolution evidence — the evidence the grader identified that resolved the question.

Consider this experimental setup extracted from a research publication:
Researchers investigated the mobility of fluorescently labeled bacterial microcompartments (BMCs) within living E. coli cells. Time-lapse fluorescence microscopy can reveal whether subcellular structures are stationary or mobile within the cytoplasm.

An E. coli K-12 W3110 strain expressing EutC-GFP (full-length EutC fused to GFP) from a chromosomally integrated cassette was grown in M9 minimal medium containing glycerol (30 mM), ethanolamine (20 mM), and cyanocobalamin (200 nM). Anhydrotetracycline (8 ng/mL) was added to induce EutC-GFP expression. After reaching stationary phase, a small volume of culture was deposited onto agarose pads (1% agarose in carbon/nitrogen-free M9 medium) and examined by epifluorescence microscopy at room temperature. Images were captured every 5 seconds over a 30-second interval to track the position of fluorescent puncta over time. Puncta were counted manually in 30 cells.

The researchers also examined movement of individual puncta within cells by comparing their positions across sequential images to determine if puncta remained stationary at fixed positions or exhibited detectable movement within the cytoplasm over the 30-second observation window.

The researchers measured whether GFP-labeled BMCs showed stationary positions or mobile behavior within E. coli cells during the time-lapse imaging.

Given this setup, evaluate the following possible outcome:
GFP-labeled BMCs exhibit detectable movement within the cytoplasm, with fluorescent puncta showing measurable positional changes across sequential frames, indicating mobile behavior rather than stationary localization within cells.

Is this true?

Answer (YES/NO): YES